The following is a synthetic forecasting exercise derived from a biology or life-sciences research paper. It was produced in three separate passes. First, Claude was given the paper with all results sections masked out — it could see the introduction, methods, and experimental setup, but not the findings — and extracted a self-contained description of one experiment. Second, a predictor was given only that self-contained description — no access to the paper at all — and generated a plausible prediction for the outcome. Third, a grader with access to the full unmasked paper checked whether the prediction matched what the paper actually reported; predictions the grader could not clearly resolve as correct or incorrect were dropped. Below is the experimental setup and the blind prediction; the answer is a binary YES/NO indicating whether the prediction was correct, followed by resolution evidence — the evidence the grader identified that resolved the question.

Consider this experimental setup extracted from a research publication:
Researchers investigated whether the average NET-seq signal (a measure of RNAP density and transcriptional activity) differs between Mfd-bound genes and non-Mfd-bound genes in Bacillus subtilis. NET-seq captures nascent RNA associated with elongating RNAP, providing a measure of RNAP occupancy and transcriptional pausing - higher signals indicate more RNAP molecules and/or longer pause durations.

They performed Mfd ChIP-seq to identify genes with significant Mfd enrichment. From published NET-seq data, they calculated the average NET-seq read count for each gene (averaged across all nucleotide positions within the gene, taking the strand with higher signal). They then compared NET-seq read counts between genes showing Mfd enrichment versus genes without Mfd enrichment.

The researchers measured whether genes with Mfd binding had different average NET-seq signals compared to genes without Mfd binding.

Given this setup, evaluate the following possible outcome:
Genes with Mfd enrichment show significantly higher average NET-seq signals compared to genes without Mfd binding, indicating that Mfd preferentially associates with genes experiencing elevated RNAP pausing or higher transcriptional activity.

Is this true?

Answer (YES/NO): YES